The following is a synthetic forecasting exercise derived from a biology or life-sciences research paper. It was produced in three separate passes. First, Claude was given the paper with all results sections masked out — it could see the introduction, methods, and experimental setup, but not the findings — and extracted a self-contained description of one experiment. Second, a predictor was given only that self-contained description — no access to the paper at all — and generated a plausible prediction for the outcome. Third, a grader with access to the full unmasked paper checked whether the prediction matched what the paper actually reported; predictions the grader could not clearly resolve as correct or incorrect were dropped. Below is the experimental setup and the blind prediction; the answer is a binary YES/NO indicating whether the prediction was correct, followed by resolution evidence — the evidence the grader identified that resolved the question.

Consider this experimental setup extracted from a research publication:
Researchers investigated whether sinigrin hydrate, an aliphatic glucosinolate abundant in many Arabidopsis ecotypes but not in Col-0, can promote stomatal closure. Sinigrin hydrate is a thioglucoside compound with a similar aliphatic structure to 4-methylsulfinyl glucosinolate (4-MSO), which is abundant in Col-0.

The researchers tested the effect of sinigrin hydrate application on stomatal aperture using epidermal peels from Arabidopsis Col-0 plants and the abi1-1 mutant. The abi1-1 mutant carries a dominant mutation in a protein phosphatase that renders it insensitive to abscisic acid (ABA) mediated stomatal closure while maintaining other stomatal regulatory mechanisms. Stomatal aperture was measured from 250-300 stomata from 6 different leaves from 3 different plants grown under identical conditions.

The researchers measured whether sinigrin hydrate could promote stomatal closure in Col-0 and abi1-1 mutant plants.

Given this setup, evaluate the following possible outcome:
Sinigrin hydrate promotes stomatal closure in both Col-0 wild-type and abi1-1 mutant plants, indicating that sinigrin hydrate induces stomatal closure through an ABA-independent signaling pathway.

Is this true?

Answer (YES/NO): YES